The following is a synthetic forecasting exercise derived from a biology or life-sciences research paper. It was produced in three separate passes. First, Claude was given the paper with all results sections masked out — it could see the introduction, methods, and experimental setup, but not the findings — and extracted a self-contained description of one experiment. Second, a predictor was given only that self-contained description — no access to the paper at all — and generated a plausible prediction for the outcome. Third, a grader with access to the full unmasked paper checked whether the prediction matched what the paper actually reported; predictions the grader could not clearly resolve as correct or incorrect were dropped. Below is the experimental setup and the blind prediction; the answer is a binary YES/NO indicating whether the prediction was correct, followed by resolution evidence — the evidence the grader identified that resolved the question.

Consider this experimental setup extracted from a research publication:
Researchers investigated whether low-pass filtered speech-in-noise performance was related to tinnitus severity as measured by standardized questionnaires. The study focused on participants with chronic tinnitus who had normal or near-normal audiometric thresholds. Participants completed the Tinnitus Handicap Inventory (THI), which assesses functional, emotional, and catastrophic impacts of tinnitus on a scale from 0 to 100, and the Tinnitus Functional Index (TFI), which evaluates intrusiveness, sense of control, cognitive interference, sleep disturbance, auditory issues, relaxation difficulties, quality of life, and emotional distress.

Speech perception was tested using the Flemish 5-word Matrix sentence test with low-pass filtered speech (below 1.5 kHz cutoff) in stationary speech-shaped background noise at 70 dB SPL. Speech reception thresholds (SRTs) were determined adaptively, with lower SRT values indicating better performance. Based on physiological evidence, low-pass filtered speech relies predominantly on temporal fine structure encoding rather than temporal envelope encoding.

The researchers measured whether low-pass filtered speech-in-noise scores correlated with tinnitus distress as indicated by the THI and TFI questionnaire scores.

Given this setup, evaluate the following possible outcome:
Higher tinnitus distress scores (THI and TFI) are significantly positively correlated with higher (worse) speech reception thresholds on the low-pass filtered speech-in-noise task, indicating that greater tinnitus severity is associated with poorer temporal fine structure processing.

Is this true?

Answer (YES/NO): NO